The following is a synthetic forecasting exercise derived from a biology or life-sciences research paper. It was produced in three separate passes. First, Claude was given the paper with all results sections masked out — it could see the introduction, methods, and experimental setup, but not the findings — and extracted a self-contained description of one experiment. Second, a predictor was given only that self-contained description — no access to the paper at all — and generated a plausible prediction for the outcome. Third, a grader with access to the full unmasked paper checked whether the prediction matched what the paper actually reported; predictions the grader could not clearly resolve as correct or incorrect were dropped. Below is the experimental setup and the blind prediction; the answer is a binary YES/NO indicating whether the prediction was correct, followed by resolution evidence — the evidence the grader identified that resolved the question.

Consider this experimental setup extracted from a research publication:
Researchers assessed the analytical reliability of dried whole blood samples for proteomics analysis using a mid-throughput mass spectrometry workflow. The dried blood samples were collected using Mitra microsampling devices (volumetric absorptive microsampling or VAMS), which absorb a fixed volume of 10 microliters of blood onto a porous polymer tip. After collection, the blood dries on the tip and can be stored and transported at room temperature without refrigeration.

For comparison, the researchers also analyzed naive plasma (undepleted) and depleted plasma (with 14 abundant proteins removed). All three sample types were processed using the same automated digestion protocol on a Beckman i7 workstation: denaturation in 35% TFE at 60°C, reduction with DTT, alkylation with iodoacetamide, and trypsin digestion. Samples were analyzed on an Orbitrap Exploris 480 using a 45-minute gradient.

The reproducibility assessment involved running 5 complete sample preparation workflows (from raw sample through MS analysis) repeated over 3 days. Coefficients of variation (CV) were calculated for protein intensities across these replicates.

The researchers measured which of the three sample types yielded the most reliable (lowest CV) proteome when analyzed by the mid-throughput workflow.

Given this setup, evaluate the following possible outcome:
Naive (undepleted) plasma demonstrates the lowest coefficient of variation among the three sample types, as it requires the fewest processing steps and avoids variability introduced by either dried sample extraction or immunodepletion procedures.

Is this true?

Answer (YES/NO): NO